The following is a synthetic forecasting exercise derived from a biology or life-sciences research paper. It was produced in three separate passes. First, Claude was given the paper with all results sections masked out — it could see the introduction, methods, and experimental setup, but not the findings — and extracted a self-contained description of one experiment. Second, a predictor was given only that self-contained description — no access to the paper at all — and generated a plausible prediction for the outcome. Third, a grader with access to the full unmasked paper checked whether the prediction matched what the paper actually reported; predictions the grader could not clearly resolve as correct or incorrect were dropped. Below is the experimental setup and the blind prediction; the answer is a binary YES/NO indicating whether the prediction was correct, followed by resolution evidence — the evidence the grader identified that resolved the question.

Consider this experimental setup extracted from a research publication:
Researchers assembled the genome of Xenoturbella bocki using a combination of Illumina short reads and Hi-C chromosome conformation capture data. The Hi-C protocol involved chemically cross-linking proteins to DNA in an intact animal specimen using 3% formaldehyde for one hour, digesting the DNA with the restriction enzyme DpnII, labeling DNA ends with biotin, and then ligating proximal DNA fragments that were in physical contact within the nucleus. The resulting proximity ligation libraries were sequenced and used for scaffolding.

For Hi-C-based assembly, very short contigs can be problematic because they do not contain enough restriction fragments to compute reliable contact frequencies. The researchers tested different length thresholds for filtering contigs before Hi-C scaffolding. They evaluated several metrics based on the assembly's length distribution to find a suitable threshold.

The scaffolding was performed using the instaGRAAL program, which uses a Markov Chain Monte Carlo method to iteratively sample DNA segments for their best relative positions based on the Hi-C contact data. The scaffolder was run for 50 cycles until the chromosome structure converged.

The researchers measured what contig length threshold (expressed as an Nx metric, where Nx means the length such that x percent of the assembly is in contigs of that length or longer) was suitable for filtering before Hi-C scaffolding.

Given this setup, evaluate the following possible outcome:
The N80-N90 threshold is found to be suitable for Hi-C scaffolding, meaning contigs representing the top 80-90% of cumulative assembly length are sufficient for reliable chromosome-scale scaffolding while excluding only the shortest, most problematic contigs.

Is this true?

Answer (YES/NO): YES